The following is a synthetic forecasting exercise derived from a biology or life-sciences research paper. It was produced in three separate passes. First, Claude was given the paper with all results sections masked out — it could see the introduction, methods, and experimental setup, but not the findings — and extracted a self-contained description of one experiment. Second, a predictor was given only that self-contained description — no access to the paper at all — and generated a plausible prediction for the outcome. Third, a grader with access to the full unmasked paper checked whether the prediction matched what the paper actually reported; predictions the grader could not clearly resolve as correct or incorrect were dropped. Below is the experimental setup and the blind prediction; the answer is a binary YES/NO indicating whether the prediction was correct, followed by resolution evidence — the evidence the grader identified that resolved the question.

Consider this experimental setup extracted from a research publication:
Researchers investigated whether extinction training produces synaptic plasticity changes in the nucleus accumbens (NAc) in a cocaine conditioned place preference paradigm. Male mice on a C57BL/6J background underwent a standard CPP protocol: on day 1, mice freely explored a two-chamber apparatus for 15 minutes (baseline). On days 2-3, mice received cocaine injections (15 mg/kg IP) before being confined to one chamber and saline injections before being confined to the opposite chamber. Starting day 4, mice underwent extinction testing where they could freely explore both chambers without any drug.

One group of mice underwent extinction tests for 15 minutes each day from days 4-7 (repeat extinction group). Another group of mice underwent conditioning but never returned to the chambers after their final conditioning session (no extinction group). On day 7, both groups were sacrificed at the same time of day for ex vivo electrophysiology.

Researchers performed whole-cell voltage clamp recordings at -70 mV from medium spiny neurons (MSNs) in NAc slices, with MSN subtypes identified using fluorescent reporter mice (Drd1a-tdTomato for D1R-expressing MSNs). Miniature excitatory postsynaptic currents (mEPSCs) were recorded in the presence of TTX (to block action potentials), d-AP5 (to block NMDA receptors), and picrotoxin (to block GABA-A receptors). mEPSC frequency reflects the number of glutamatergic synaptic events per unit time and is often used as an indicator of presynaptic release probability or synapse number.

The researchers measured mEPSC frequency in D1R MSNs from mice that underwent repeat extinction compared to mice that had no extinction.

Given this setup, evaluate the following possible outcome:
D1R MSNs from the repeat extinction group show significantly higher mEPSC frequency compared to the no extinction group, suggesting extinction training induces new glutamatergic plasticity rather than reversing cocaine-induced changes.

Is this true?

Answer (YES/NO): NO